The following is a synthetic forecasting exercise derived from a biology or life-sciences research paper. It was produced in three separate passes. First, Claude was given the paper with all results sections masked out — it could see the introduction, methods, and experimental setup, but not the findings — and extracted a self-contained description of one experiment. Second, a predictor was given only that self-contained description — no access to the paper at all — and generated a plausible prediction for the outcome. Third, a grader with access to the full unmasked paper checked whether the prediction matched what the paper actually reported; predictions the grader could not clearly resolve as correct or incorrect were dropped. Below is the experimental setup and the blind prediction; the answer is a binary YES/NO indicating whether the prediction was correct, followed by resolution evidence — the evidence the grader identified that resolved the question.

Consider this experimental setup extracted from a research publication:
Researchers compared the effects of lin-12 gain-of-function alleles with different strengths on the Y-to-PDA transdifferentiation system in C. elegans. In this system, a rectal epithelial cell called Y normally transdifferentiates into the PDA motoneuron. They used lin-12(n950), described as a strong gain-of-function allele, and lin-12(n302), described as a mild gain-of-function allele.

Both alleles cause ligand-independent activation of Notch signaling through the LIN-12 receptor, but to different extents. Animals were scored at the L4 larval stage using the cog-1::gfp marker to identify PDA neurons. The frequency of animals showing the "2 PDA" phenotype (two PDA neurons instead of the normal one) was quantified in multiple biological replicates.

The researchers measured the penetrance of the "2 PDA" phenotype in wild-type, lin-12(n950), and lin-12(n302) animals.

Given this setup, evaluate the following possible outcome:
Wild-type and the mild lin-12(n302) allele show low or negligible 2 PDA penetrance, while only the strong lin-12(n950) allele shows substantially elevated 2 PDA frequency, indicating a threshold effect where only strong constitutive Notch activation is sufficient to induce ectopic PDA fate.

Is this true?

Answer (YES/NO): NO